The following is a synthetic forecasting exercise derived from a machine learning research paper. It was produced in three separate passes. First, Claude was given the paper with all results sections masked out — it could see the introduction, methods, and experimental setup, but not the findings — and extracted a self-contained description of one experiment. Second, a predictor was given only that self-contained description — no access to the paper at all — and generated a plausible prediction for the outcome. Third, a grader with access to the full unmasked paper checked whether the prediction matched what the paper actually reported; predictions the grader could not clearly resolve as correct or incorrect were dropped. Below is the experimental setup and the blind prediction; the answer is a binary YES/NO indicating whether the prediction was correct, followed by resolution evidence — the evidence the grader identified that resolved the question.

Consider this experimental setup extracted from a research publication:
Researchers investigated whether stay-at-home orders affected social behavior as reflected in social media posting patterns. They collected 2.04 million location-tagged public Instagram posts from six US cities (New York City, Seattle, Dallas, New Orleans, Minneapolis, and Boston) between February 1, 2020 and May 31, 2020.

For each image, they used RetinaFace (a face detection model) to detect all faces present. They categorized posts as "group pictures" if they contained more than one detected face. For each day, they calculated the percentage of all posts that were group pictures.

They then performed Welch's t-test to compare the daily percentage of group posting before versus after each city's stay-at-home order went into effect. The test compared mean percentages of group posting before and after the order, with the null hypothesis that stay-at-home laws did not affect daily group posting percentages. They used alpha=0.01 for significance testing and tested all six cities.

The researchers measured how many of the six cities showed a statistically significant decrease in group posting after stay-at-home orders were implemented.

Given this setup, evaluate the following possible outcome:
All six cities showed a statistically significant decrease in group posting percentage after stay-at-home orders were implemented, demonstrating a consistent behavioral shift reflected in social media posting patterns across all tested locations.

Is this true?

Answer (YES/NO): YES